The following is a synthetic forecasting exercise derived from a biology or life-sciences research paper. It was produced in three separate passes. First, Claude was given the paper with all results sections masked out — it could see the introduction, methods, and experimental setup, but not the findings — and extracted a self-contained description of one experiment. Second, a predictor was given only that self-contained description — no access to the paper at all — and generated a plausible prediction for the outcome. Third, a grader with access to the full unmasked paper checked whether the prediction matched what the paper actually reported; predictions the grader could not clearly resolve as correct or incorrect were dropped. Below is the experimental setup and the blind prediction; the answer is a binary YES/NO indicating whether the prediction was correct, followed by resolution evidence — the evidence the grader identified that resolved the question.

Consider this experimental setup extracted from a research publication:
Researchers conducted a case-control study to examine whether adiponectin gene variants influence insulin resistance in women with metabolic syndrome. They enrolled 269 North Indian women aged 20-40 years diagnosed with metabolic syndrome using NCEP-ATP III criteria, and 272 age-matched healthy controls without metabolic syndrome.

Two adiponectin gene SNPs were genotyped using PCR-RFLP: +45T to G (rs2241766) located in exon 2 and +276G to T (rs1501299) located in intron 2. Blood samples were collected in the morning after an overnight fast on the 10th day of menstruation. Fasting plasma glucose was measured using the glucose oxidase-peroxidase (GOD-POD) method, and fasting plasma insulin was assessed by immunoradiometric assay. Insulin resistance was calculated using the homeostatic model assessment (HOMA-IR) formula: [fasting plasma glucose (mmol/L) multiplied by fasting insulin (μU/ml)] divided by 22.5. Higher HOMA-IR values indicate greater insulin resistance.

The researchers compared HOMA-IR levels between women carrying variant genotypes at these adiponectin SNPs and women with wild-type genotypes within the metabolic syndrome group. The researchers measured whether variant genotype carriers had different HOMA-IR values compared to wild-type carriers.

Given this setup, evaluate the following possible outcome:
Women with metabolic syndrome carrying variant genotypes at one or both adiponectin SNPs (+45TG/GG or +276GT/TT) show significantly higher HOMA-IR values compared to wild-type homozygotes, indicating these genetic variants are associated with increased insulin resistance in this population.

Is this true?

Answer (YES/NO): YES